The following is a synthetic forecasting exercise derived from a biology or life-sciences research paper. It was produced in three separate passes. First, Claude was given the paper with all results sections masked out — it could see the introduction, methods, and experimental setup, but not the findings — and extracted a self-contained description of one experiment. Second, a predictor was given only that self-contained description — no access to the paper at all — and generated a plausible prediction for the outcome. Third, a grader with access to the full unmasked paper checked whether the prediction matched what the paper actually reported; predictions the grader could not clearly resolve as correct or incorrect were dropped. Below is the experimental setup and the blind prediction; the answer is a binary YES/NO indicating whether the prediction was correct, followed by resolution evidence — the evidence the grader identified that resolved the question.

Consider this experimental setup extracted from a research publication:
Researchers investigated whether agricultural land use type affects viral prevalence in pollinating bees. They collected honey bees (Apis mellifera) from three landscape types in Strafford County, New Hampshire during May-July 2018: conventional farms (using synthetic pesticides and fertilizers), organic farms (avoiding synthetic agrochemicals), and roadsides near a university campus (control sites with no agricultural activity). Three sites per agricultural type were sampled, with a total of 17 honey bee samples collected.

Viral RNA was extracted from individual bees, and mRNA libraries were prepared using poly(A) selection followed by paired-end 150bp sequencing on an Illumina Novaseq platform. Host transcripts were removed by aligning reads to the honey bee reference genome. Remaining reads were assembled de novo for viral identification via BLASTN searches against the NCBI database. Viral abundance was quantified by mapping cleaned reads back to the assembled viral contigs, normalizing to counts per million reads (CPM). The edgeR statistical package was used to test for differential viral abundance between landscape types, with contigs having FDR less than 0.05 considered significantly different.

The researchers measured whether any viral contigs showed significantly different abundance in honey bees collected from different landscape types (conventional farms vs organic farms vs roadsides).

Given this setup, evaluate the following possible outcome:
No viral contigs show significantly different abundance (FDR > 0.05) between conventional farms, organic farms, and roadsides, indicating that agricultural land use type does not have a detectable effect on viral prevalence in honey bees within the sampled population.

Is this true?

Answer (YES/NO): NO